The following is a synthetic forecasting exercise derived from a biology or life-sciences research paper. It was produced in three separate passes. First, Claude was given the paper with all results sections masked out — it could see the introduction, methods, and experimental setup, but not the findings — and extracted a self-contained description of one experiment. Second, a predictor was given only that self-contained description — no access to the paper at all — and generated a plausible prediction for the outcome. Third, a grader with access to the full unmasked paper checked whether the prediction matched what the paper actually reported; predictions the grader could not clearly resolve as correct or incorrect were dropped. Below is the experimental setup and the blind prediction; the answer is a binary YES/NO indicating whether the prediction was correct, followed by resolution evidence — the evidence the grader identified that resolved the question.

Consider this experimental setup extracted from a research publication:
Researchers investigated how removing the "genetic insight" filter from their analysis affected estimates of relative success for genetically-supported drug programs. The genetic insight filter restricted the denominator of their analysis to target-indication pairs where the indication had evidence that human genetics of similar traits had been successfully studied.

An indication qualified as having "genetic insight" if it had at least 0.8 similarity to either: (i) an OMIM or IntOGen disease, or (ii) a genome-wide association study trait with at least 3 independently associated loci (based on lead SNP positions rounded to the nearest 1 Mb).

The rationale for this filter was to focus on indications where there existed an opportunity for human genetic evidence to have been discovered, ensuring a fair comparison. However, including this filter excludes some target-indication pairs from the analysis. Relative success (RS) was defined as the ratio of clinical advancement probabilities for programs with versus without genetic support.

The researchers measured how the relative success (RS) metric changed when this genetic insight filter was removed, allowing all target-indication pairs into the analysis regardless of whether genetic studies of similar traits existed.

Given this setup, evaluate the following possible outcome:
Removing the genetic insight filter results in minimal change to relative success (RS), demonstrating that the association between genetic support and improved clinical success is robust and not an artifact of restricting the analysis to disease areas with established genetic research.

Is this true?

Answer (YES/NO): YES